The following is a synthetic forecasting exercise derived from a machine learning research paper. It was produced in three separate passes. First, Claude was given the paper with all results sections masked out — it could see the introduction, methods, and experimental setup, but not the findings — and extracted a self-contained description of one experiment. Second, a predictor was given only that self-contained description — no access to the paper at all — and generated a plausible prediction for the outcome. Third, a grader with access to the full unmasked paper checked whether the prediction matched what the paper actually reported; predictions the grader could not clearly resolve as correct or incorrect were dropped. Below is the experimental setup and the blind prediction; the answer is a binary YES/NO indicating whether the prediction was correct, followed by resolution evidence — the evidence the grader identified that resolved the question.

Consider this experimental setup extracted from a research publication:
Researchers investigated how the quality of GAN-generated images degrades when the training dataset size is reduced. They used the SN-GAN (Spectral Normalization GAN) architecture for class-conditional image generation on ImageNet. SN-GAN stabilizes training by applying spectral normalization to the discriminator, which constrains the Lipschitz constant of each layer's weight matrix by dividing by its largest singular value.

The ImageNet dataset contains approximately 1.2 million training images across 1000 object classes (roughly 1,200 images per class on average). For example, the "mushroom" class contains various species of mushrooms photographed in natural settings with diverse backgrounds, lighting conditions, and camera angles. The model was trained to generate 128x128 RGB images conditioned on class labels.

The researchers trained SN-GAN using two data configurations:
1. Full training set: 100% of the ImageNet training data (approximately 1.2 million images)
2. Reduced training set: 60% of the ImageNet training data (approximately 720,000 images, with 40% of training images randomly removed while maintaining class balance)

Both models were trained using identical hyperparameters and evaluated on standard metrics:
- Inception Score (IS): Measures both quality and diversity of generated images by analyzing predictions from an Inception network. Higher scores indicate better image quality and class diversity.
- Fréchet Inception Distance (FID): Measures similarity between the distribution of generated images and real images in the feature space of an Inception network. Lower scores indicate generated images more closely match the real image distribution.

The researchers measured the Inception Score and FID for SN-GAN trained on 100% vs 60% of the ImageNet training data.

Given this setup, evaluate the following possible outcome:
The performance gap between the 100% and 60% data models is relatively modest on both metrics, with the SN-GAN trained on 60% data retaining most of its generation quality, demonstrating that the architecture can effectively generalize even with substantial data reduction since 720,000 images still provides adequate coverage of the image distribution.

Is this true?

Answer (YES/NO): NO